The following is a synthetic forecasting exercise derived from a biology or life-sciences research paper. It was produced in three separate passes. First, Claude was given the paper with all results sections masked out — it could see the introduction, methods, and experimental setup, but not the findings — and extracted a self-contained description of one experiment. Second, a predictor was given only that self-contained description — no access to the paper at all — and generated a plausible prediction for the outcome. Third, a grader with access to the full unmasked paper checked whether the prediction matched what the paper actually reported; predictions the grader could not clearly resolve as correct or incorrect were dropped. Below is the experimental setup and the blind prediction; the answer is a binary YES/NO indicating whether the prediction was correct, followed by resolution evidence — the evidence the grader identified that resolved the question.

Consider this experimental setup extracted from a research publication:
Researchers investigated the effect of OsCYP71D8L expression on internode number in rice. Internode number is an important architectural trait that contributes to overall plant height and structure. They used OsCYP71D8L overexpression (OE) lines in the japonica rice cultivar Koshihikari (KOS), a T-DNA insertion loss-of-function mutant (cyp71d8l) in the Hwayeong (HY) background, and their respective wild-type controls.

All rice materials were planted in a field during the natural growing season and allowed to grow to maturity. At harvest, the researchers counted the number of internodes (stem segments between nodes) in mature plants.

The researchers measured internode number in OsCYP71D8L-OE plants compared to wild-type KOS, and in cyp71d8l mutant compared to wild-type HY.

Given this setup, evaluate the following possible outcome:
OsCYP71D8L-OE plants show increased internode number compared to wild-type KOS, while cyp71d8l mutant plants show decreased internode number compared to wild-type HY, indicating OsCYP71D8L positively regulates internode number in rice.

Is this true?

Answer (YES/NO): NO